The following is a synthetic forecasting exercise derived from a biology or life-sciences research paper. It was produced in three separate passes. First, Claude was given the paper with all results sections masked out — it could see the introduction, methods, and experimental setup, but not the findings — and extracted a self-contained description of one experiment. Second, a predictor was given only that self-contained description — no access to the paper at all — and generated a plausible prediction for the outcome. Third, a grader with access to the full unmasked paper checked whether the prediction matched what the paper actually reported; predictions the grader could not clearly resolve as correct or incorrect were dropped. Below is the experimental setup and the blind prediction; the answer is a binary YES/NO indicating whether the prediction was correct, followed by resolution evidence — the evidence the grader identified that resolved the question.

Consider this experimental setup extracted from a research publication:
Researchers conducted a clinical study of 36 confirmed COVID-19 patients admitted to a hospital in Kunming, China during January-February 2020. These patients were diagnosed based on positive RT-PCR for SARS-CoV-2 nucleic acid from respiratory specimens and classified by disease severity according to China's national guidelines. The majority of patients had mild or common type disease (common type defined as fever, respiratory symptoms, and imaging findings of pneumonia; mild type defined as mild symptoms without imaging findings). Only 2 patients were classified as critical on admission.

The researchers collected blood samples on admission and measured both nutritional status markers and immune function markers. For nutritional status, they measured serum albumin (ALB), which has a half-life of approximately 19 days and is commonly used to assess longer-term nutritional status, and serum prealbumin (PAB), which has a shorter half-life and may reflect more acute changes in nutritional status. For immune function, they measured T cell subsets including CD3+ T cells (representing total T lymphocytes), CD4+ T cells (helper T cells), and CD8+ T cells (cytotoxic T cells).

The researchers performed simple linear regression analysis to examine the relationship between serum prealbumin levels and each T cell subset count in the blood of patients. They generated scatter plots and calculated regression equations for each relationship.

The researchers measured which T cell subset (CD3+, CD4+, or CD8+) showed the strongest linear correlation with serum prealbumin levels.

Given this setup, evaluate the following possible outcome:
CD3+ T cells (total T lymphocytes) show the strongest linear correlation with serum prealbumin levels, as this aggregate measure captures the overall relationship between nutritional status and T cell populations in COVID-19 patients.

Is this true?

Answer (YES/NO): NO